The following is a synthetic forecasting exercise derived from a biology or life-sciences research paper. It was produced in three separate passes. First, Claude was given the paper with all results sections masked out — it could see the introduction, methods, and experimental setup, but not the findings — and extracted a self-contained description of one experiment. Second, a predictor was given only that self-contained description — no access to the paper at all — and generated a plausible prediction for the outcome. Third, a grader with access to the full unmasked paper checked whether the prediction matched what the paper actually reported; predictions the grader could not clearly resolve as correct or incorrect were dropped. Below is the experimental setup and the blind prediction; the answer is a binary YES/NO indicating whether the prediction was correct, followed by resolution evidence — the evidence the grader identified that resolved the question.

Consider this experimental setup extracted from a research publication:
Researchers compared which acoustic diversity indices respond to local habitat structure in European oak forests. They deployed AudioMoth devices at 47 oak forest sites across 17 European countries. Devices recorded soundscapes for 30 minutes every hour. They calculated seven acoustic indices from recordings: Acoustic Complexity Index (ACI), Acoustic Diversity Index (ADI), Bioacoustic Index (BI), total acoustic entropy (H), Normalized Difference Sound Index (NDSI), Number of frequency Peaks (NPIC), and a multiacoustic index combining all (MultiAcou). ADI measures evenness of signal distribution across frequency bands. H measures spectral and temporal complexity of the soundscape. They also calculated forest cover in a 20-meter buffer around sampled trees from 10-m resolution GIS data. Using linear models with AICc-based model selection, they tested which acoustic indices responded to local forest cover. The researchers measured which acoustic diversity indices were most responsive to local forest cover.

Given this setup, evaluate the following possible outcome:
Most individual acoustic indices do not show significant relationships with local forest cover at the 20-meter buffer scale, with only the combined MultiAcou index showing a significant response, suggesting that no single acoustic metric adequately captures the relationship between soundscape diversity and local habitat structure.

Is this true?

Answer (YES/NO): NO